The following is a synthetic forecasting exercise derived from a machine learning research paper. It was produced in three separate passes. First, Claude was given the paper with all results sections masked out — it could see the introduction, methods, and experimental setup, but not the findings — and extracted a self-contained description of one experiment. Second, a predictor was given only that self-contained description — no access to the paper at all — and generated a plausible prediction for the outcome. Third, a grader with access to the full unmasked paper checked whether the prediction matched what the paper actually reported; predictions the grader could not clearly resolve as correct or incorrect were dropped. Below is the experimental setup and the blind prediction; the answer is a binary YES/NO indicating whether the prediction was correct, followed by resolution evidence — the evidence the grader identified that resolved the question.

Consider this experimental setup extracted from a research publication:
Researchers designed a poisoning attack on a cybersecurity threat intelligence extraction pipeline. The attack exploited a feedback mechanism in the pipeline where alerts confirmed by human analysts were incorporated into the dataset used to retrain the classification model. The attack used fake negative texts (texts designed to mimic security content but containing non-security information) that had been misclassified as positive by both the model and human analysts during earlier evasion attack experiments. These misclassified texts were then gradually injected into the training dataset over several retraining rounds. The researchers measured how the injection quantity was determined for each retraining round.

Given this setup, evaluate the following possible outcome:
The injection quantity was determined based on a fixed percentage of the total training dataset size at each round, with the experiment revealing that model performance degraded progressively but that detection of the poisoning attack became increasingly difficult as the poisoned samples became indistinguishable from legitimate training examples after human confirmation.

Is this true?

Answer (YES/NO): NO